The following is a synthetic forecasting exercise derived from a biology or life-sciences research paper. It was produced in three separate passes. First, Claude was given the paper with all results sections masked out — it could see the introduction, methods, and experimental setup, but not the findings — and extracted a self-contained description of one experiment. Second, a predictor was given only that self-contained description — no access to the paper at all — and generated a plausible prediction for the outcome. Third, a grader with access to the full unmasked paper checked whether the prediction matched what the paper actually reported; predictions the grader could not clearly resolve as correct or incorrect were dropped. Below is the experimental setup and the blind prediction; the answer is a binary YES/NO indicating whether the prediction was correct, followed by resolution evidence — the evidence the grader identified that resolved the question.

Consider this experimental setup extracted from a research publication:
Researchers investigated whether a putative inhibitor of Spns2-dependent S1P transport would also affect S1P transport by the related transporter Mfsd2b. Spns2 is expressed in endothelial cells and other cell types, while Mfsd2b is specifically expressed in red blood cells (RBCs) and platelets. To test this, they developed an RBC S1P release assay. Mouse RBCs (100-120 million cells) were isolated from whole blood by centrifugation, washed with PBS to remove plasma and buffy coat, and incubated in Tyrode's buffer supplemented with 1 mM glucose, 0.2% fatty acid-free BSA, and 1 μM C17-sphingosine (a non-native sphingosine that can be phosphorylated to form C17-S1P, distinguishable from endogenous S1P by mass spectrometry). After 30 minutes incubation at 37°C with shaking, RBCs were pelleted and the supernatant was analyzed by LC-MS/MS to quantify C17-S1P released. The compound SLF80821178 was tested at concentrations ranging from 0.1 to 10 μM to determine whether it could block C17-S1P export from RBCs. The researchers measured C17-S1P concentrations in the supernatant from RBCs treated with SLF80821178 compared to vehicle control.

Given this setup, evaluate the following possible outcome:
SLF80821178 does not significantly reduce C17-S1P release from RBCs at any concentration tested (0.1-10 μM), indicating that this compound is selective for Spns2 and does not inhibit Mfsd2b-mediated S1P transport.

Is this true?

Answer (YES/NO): NO